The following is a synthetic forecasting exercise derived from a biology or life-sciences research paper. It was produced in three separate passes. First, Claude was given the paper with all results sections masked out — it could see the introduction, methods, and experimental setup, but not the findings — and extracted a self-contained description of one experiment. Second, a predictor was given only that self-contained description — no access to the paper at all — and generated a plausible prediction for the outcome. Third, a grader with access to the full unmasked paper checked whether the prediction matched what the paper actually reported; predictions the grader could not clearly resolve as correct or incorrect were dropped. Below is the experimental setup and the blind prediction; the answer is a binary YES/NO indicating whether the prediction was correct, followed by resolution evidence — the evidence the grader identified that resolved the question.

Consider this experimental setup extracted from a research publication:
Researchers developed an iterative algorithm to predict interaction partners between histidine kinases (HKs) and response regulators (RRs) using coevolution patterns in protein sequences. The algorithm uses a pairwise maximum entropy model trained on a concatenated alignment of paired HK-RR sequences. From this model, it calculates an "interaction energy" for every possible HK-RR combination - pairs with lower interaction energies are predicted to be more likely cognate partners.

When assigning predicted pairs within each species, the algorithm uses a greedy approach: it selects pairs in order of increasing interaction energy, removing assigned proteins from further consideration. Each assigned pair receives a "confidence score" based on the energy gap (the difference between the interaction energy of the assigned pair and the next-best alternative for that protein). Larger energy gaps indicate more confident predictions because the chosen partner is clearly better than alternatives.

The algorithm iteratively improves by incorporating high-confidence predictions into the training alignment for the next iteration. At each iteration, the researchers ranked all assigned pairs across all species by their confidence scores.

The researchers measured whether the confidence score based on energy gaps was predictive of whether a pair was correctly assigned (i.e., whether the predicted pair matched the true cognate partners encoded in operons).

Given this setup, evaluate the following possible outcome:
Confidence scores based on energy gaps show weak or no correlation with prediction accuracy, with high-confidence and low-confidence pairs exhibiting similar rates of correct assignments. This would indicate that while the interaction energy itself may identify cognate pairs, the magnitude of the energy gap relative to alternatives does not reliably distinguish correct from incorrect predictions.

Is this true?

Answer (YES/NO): NO